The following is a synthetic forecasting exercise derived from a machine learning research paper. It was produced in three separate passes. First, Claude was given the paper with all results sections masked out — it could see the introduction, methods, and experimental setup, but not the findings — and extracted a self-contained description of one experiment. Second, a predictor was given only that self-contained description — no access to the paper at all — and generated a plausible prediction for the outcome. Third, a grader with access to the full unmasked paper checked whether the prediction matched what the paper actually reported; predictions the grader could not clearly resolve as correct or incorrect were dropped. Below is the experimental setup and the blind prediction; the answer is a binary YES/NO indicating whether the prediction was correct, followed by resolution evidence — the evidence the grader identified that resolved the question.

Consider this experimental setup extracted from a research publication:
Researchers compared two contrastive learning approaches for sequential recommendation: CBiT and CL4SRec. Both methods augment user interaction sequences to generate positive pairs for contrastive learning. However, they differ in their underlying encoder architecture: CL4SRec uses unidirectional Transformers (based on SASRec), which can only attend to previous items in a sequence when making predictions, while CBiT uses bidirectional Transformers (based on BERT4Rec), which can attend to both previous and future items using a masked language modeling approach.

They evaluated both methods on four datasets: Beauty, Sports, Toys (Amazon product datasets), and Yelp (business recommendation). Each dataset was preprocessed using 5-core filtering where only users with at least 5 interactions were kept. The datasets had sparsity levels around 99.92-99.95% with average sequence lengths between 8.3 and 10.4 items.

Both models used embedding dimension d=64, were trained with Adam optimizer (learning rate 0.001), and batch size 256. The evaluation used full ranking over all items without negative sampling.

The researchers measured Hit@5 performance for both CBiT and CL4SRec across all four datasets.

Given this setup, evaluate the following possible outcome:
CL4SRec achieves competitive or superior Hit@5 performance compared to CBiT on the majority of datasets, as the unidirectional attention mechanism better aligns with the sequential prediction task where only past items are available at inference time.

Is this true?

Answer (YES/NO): NO